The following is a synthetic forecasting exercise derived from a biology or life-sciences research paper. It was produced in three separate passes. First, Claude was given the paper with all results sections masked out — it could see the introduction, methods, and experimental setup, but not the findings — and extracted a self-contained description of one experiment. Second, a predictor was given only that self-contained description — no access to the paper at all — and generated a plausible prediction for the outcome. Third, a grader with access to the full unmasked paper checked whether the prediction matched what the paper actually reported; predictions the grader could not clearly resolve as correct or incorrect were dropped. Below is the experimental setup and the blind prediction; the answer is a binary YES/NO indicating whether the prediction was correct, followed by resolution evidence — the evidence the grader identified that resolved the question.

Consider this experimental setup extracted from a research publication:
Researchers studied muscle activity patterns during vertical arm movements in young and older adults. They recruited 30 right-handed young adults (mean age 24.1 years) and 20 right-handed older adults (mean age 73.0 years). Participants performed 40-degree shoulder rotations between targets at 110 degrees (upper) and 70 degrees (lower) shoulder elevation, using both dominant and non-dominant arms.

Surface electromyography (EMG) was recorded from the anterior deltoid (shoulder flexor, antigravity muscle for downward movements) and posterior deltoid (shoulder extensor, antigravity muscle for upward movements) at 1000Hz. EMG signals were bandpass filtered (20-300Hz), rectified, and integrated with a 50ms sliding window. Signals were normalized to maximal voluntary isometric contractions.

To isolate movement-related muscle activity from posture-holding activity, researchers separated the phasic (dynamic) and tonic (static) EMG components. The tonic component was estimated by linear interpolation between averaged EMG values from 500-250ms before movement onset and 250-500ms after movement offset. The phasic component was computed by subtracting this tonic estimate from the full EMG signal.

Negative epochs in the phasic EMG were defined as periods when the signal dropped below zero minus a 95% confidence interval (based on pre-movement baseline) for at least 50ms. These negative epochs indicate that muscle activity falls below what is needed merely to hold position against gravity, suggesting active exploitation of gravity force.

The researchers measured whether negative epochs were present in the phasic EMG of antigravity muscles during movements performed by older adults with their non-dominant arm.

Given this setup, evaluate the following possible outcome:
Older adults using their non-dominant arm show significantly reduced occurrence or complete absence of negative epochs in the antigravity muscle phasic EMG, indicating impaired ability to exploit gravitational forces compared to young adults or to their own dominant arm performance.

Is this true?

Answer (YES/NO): NO